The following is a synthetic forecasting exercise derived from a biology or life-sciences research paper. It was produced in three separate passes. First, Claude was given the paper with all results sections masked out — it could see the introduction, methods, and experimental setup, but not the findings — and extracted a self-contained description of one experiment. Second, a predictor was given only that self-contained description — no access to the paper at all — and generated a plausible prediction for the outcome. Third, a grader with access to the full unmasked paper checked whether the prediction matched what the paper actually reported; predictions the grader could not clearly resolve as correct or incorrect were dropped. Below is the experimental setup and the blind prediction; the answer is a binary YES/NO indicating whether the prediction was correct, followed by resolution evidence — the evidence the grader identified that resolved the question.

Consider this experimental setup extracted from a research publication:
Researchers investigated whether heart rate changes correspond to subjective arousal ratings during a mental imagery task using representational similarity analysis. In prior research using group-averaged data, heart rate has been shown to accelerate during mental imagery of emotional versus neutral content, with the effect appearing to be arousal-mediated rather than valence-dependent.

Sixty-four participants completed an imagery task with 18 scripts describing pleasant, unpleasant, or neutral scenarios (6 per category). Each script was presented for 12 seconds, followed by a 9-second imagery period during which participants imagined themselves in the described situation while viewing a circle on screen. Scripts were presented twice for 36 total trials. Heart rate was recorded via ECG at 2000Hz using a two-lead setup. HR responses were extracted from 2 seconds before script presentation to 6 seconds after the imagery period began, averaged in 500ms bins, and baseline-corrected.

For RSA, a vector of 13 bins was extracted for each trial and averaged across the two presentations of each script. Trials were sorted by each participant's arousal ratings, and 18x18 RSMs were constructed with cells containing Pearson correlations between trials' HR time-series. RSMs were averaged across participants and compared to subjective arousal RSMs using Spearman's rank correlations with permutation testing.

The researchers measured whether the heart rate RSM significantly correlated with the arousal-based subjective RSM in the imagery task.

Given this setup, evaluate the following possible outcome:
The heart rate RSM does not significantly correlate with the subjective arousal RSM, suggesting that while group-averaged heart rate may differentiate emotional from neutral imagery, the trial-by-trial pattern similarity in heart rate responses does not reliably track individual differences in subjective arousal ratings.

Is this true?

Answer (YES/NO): YES